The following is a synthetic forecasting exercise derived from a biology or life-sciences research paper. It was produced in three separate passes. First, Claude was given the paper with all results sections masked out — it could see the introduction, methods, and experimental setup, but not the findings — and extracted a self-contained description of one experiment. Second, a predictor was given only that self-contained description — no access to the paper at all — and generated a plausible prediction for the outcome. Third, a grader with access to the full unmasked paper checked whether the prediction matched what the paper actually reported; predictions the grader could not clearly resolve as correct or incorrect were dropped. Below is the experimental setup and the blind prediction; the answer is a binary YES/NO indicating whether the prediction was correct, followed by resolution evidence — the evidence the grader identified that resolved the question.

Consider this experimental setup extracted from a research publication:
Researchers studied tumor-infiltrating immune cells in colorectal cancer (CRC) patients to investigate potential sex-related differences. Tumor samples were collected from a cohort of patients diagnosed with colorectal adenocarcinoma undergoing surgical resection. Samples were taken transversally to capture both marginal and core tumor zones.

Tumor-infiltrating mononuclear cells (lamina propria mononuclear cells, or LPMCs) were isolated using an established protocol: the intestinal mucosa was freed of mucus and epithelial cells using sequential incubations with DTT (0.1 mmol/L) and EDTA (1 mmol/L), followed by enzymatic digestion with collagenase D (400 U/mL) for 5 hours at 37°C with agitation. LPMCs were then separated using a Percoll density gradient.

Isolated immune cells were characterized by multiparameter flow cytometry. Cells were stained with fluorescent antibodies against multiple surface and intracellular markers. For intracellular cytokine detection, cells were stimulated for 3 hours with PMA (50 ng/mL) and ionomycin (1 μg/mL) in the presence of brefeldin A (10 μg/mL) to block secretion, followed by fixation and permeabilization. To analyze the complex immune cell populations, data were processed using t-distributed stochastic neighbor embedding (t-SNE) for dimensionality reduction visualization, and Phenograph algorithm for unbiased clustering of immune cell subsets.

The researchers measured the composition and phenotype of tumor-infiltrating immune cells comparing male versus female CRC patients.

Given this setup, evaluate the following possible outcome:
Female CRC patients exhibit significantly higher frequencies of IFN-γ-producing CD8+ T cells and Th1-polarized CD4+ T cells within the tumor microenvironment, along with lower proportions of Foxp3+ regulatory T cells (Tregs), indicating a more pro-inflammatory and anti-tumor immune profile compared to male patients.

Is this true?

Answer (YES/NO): NO